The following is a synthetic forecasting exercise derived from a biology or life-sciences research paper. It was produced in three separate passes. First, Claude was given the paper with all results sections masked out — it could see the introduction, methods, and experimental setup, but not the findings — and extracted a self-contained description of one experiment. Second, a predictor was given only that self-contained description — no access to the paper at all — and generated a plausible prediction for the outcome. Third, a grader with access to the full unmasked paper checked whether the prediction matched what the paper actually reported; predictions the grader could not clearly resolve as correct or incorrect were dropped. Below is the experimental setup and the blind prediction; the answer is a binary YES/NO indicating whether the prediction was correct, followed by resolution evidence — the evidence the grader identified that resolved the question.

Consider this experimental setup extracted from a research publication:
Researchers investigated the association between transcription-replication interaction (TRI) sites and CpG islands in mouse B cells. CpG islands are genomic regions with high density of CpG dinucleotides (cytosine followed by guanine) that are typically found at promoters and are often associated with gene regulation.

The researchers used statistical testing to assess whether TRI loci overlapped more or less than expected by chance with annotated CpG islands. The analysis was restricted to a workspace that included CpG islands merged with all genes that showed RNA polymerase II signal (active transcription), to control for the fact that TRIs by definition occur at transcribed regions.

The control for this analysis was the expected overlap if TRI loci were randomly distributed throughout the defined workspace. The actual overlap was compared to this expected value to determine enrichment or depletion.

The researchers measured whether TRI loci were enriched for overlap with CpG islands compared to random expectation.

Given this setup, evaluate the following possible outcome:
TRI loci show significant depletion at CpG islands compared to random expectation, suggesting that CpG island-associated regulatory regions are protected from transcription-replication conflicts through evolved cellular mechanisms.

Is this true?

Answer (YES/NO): NO